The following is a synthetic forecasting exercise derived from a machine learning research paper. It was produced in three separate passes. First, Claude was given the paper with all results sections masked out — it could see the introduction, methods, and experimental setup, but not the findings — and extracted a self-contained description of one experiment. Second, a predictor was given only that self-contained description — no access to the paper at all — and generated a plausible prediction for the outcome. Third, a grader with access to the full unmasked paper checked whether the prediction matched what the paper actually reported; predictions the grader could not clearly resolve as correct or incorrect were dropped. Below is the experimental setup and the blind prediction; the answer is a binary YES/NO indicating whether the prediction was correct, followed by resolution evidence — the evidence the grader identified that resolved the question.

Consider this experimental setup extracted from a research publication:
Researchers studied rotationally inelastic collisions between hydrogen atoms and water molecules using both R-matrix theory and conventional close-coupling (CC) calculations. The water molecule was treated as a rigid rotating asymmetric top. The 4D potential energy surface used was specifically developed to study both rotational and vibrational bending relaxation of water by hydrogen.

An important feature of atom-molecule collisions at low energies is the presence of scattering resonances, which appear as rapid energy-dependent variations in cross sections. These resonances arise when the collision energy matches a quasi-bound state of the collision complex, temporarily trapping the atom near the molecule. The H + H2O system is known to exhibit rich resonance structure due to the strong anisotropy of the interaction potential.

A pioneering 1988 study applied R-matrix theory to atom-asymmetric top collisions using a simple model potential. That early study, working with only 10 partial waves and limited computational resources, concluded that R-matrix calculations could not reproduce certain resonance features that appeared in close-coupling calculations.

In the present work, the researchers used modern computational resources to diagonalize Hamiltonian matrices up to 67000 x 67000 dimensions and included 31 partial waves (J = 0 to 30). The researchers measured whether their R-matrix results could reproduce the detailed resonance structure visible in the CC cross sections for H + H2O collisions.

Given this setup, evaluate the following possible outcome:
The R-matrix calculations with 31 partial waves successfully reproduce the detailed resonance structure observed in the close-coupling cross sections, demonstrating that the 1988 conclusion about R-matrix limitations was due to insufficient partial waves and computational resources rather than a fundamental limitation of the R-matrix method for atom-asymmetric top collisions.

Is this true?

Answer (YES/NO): YES